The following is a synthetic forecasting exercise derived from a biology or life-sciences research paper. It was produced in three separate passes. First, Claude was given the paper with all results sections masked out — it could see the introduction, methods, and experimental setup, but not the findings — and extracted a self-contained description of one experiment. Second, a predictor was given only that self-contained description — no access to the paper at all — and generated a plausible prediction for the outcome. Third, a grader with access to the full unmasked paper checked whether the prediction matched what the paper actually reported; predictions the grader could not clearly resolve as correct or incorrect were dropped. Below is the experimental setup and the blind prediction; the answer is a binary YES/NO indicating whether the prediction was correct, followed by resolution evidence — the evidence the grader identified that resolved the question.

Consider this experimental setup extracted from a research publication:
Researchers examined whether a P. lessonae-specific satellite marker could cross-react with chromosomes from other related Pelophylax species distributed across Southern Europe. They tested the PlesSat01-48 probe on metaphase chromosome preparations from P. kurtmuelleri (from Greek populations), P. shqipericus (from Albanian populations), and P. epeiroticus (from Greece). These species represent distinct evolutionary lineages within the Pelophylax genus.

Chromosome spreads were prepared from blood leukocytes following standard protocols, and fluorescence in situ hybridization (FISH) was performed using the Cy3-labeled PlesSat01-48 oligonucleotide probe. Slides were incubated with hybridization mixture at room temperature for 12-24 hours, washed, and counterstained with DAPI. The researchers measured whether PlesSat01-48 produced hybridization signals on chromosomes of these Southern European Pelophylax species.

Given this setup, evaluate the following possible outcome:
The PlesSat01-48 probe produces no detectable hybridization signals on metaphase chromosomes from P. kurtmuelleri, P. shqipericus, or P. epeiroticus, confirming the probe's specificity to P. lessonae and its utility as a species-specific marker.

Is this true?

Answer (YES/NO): NO